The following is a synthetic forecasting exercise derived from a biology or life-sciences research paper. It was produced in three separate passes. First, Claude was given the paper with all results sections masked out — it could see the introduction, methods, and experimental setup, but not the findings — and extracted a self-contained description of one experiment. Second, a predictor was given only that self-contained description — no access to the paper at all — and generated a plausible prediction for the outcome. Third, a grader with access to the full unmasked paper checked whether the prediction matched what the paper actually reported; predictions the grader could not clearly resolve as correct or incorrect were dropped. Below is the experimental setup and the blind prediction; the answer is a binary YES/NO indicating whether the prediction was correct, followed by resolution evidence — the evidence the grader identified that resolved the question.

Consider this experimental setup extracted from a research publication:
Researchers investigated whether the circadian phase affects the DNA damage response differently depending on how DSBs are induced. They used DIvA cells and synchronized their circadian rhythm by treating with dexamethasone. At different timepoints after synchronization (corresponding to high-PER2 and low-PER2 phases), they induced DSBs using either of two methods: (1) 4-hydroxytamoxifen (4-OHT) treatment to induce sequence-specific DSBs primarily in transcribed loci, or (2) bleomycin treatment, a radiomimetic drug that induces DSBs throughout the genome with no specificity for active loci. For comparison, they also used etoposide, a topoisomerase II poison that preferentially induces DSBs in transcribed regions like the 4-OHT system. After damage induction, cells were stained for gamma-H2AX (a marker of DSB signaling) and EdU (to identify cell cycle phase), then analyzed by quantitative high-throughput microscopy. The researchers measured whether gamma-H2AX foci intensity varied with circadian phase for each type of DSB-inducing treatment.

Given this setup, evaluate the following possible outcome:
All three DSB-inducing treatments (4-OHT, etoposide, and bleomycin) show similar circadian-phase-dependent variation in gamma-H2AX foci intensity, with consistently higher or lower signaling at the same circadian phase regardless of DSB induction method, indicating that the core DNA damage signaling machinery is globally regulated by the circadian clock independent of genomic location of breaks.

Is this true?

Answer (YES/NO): NO